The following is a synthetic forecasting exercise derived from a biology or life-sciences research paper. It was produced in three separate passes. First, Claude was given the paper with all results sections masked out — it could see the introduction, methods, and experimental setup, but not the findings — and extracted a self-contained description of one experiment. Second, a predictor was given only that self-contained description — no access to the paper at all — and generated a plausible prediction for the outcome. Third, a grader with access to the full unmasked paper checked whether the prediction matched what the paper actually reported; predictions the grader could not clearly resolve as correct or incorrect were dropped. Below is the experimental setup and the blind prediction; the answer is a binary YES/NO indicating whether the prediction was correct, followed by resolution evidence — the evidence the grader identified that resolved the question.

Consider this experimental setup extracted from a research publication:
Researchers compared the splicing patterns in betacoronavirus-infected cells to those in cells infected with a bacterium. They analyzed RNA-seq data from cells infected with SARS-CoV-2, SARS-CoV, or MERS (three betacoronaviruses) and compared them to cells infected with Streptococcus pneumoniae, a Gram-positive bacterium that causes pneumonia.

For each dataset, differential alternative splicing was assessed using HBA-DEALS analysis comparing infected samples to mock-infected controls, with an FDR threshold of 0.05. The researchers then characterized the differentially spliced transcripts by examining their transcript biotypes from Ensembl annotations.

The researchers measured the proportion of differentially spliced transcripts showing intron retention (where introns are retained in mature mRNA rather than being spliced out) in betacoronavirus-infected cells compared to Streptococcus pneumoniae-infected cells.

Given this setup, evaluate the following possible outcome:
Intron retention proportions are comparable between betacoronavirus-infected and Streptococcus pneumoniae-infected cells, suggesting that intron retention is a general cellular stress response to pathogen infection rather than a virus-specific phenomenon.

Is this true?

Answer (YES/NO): NO